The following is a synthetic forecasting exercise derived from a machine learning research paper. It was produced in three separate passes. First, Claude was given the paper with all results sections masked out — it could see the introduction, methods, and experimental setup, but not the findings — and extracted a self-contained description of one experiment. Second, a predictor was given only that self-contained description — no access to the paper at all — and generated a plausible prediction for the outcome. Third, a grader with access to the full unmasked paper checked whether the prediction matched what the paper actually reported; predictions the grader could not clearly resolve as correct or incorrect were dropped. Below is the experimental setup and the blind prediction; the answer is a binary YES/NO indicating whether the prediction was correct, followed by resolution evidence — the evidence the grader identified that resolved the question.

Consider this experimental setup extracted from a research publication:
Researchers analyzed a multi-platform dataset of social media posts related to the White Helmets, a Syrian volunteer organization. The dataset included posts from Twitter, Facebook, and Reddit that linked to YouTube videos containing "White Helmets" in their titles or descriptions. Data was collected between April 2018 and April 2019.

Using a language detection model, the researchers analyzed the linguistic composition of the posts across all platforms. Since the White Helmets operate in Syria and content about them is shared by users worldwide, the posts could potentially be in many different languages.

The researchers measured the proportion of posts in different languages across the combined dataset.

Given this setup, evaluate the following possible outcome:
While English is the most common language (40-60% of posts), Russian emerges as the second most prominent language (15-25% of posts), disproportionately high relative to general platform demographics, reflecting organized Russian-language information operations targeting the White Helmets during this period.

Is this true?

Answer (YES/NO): NO